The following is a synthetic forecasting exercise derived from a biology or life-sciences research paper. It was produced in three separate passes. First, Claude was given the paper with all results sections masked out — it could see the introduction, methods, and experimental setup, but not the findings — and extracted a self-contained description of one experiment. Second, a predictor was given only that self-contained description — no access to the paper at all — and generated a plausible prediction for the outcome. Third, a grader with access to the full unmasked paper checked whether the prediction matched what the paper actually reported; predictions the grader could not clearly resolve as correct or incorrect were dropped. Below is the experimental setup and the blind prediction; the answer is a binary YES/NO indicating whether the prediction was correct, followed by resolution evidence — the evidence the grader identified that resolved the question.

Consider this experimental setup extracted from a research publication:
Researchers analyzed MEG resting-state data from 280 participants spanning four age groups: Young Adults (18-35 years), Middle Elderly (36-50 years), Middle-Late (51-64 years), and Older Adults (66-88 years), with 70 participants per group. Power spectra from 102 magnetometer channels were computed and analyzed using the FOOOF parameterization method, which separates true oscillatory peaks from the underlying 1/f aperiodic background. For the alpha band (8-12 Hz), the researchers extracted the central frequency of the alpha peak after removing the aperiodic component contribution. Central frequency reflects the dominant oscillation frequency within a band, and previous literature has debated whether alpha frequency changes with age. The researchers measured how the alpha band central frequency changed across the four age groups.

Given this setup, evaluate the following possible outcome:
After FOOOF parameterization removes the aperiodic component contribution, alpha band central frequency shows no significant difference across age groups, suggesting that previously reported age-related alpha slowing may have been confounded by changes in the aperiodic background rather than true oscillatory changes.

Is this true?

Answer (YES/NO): NO